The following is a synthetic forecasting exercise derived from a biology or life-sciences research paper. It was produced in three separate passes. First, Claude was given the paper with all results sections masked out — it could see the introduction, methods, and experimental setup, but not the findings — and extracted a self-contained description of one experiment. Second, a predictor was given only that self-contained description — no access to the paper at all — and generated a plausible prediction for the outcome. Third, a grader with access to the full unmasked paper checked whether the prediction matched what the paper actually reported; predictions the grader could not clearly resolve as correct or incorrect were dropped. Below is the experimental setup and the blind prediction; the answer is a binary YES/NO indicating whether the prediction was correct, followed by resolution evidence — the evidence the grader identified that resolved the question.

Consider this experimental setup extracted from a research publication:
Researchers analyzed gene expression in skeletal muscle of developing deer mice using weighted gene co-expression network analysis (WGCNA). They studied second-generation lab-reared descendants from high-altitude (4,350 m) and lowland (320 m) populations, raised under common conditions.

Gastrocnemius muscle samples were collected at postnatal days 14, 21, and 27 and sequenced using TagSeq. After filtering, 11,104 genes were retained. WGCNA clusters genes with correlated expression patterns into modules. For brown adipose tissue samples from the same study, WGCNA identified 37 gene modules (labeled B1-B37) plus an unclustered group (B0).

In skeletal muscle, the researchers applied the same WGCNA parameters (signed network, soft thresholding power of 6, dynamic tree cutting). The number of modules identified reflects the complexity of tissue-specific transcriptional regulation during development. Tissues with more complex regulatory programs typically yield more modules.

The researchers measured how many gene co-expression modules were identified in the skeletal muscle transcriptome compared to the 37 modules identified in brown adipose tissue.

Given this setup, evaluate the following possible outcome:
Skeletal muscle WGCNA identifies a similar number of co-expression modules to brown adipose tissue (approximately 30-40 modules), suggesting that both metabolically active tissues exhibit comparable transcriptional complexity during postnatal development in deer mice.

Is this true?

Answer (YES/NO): NO